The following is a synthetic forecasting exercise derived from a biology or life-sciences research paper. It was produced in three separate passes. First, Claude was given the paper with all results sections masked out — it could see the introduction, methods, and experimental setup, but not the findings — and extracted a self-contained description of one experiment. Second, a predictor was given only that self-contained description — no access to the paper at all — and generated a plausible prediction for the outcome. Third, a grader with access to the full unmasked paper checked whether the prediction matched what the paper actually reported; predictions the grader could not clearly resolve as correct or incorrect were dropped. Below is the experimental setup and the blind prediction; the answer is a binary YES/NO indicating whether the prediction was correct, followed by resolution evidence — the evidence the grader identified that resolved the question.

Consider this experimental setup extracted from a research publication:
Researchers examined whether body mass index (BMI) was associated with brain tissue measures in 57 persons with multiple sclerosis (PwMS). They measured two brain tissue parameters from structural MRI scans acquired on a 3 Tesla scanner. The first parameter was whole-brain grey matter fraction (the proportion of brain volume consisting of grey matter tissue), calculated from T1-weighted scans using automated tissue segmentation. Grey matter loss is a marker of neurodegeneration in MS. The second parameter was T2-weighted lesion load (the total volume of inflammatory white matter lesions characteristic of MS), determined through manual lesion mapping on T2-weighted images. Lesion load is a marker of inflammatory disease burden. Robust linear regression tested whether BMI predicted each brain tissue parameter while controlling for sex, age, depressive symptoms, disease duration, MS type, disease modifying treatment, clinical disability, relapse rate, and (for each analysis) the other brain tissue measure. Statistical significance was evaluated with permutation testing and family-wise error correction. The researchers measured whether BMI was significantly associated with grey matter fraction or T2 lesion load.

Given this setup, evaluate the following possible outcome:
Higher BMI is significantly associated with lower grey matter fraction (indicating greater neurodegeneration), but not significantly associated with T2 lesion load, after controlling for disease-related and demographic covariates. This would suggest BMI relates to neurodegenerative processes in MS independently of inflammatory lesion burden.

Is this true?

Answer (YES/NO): NO